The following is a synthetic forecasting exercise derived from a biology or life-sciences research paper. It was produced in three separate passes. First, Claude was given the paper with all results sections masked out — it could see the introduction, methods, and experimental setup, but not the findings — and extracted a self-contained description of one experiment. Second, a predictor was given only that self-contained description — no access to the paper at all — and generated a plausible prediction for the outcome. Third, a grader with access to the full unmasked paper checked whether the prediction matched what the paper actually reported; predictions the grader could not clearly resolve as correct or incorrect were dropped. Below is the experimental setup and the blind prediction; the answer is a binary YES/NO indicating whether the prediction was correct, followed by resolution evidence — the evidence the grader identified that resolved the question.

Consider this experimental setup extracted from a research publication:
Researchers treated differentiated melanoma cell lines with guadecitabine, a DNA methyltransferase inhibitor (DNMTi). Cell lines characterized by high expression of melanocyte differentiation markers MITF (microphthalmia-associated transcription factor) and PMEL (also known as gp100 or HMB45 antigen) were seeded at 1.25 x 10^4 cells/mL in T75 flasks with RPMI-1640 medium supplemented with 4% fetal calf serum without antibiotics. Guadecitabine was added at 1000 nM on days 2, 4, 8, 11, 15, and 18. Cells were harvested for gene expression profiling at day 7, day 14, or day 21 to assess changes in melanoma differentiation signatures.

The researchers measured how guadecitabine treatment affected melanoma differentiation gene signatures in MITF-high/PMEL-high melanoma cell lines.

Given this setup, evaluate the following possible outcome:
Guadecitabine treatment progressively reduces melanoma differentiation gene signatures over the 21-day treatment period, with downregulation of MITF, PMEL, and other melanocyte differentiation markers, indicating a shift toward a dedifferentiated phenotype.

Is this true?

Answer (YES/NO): YES